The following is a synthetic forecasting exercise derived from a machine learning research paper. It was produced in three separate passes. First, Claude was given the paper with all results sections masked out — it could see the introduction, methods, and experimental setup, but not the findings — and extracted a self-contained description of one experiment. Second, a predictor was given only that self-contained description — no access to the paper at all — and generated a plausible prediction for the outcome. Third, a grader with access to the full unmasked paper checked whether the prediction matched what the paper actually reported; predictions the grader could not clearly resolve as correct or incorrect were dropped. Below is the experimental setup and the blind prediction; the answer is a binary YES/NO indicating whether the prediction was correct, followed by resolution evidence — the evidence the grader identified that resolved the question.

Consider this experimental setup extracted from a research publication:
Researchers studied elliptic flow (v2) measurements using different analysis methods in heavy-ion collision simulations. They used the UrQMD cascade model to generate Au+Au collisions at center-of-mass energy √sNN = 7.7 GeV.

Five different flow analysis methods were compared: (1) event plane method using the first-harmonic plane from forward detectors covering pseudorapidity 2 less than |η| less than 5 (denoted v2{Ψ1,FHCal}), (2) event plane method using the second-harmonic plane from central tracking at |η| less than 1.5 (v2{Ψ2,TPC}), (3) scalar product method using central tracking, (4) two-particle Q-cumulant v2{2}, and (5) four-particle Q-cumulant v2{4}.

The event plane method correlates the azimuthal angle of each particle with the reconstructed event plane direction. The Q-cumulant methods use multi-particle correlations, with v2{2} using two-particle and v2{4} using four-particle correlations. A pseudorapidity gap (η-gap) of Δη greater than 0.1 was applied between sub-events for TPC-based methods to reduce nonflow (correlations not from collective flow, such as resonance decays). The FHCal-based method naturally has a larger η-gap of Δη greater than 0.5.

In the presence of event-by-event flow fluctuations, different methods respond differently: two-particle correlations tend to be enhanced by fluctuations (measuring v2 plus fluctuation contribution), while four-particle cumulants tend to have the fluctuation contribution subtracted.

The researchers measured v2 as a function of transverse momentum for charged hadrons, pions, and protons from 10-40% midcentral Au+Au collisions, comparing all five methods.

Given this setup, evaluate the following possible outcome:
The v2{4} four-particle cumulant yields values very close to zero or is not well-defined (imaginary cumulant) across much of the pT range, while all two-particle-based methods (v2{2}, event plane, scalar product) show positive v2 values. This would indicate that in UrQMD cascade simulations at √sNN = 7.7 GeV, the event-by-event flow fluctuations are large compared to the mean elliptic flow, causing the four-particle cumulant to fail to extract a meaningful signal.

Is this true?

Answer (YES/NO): NO